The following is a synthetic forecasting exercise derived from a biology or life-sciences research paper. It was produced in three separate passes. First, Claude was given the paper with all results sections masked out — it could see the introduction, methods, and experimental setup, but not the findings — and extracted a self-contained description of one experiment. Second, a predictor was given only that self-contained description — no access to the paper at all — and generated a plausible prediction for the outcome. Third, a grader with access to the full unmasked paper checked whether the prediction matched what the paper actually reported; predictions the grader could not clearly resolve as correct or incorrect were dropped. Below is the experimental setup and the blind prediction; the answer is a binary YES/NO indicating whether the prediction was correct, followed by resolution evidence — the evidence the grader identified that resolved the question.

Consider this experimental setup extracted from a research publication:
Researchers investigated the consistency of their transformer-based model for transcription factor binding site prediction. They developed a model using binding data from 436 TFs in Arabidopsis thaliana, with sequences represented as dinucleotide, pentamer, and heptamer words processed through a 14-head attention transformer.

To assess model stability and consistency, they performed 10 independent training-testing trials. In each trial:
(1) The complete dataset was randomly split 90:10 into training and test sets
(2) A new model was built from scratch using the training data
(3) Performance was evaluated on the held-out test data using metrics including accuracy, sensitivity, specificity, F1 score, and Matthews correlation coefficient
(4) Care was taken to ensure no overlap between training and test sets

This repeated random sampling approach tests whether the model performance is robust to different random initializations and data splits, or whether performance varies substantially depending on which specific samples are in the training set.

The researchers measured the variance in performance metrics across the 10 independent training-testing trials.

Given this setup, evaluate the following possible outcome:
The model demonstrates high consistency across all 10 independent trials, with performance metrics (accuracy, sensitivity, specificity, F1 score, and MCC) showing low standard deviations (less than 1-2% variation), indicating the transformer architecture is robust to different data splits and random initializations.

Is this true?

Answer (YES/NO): YES